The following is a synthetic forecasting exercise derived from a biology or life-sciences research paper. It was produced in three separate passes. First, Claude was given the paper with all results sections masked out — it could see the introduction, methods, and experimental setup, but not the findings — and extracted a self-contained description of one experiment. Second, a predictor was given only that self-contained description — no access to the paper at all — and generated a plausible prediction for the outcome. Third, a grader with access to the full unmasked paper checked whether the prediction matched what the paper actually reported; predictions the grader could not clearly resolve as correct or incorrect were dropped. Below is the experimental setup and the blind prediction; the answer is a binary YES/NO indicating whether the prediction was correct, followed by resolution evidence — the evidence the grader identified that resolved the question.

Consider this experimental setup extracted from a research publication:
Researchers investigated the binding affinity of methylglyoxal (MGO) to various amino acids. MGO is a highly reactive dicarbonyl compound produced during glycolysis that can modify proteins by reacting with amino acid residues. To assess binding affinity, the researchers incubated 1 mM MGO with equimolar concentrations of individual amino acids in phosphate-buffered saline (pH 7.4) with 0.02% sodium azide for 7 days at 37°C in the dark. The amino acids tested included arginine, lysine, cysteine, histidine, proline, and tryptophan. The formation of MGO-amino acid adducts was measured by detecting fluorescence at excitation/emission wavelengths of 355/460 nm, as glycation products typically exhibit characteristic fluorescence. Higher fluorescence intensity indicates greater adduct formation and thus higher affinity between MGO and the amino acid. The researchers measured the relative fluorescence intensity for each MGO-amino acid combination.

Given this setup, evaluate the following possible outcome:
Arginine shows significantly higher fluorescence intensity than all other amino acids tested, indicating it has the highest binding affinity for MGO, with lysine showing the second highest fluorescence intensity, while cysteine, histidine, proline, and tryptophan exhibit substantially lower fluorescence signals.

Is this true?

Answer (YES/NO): NO